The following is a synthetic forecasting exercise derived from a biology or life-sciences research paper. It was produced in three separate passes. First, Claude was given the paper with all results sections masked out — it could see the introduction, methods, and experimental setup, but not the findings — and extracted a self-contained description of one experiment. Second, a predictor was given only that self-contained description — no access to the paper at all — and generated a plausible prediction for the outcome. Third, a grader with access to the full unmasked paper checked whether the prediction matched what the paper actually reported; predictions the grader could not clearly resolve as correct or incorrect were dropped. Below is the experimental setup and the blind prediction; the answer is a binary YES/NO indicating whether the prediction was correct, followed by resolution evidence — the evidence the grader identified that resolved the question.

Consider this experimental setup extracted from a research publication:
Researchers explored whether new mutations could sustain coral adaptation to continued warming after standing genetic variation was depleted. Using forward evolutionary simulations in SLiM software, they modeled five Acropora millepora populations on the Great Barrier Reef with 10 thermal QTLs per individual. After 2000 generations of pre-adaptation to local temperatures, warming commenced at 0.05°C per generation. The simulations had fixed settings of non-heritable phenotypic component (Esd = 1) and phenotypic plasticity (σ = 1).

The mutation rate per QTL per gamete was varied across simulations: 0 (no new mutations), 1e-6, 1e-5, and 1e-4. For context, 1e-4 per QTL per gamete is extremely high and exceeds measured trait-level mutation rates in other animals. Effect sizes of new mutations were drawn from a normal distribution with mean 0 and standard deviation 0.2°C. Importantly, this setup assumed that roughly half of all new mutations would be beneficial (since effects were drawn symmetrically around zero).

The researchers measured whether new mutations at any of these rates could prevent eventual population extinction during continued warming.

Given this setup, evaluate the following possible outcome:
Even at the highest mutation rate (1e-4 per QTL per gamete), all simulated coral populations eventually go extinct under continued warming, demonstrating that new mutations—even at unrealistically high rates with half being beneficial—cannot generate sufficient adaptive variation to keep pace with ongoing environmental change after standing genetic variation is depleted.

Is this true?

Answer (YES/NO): YES